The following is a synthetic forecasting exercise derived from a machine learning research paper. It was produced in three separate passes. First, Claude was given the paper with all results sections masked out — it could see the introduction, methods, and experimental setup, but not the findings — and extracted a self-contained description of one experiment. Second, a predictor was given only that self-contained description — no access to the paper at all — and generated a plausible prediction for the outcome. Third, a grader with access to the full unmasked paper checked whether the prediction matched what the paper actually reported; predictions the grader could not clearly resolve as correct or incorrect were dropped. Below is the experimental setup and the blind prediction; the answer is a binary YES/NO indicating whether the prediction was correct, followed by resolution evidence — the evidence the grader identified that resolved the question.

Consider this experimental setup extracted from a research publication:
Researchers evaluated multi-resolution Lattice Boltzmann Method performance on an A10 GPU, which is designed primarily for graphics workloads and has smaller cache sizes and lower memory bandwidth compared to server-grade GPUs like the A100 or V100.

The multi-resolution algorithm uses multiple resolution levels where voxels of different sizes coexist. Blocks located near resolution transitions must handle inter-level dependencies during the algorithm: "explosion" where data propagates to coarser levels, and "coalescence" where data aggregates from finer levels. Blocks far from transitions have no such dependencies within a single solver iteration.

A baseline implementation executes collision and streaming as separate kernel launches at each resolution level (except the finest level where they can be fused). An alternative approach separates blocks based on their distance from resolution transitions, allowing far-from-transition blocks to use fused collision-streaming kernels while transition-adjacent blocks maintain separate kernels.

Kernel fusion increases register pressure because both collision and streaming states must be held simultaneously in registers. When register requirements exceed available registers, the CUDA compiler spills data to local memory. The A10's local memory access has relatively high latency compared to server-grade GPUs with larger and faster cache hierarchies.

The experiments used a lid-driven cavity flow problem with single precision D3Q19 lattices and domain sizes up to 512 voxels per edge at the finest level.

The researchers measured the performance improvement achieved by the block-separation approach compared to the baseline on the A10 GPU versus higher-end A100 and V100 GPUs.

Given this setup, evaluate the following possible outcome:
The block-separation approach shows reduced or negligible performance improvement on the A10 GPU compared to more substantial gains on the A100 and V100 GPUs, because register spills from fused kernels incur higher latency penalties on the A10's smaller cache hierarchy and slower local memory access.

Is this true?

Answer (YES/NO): YES